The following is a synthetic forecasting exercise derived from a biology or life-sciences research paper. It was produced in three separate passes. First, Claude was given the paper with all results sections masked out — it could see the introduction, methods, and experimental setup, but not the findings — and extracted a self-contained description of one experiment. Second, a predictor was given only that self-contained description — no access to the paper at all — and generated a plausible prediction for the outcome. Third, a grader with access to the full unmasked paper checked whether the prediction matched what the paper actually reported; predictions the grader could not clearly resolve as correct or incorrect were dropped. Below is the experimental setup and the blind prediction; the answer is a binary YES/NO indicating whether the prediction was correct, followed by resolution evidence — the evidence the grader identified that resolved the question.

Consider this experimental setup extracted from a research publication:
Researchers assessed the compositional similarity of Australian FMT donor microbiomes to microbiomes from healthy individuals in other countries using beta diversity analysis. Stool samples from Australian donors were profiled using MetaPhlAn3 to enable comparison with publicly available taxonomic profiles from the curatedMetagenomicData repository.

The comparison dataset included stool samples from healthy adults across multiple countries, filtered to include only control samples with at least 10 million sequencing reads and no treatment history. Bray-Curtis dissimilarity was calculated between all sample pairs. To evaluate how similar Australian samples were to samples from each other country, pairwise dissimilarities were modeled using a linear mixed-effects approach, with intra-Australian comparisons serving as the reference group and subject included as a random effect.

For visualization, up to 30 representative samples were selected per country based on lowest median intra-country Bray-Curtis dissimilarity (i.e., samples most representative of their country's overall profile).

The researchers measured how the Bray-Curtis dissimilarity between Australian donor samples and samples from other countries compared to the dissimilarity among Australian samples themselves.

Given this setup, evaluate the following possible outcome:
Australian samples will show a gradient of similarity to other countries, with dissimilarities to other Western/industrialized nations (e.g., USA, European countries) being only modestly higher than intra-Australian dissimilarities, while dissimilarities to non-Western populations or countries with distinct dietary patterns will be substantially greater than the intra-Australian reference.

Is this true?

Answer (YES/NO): YES